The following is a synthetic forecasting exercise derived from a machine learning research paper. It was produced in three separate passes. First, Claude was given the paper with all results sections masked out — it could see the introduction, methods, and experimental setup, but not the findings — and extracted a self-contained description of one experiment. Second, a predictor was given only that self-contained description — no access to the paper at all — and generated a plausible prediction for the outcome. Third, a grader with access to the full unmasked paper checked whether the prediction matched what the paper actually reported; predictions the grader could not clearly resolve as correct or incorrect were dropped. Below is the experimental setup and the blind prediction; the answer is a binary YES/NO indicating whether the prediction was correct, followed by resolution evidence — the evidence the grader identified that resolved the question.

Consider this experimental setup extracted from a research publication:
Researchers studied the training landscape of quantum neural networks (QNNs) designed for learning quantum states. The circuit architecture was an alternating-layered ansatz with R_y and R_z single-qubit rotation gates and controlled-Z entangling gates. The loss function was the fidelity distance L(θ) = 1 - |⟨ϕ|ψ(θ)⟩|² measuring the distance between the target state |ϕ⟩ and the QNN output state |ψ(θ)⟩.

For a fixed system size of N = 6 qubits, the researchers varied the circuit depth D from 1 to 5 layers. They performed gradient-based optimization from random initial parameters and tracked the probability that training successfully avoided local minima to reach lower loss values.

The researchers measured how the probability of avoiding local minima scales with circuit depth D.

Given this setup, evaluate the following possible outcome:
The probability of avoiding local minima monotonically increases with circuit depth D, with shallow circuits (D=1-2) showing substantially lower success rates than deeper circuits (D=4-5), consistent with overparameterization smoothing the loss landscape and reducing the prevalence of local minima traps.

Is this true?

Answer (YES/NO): YES